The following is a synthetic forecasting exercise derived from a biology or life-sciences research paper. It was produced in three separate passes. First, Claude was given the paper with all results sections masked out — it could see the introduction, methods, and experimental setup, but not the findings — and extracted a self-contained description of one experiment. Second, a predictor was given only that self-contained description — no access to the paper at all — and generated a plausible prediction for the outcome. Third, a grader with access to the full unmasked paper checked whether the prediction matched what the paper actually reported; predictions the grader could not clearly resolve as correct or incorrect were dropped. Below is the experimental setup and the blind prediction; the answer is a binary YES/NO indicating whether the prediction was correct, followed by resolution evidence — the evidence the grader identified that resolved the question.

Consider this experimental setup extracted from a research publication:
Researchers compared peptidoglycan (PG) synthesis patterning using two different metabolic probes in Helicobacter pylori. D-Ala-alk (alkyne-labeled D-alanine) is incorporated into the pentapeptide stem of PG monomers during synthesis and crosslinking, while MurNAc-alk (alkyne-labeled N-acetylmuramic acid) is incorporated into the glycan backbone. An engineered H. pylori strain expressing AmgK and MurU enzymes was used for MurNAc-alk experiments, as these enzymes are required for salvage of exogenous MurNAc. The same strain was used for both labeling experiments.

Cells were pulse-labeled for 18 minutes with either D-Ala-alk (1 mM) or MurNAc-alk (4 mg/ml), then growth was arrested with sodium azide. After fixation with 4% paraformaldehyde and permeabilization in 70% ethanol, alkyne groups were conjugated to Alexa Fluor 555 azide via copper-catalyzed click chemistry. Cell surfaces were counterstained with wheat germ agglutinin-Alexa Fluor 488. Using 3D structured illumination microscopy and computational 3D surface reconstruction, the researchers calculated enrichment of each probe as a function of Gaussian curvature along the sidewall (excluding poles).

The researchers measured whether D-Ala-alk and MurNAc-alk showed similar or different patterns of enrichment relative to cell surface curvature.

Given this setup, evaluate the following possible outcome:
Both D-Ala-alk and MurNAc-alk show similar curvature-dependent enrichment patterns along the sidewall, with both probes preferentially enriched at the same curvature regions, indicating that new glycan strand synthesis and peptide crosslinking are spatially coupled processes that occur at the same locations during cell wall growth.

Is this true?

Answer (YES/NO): YES